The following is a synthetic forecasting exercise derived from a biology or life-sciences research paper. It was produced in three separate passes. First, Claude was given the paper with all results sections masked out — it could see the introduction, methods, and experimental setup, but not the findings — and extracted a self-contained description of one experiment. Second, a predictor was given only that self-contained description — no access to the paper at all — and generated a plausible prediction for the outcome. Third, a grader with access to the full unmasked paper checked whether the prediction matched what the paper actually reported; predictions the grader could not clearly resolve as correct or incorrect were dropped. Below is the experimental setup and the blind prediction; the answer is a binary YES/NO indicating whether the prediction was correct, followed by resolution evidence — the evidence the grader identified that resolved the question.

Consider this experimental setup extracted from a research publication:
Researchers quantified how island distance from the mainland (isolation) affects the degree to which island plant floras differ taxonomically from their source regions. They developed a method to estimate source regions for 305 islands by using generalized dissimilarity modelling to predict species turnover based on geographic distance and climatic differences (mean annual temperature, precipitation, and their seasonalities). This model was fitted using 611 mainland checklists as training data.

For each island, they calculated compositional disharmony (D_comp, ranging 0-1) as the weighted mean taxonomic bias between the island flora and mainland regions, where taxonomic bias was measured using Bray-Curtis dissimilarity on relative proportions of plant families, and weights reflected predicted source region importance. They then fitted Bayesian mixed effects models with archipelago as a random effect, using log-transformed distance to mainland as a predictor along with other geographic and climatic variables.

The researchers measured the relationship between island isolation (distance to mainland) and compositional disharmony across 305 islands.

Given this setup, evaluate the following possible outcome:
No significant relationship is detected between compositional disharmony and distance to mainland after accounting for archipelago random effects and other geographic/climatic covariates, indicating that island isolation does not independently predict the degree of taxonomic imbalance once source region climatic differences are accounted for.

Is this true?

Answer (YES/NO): NO